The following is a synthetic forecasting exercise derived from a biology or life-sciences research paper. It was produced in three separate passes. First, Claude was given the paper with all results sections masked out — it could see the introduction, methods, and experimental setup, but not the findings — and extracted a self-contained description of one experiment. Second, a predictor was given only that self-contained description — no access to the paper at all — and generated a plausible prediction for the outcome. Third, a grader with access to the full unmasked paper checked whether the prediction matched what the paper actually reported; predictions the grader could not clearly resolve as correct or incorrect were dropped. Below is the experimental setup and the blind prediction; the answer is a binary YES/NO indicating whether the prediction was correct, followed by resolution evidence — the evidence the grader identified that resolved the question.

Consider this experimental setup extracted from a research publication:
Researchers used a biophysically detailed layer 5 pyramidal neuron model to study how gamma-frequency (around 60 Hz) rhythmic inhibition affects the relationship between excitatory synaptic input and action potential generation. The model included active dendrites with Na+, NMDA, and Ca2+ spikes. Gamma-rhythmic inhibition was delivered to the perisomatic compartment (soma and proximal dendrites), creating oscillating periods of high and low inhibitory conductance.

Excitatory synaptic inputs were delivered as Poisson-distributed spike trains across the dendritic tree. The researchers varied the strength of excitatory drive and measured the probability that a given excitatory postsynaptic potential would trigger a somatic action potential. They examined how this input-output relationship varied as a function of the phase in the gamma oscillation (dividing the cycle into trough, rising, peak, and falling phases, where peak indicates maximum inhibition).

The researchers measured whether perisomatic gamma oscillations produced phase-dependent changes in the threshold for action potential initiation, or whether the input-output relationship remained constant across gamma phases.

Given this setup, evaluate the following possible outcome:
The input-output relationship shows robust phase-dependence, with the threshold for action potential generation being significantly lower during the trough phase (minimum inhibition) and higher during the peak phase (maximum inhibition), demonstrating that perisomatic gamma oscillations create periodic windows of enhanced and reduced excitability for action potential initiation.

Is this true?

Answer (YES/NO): YES